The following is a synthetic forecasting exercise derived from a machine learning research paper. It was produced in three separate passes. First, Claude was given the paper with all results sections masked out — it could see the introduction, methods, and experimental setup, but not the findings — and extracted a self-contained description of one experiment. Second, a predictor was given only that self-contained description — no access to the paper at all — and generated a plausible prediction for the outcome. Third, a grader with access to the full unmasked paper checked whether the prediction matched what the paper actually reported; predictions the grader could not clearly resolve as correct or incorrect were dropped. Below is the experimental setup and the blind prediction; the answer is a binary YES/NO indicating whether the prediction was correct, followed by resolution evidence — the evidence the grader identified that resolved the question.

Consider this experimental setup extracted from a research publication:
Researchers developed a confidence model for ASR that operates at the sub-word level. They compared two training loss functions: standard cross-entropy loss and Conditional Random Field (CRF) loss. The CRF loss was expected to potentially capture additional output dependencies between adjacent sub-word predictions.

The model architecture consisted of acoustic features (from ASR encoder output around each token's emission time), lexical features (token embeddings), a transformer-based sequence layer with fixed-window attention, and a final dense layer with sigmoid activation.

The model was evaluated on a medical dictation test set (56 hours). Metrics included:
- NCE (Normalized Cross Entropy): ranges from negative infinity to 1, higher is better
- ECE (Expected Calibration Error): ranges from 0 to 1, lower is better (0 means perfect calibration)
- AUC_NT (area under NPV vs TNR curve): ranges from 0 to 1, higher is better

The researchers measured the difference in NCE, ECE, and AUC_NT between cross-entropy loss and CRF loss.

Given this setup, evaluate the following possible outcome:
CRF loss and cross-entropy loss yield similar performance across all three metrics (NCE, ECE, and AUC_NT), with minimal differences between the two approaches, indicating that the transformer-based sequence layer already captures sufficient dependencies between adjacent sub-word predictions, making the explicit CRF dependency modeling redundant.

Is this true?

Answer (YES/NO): NO